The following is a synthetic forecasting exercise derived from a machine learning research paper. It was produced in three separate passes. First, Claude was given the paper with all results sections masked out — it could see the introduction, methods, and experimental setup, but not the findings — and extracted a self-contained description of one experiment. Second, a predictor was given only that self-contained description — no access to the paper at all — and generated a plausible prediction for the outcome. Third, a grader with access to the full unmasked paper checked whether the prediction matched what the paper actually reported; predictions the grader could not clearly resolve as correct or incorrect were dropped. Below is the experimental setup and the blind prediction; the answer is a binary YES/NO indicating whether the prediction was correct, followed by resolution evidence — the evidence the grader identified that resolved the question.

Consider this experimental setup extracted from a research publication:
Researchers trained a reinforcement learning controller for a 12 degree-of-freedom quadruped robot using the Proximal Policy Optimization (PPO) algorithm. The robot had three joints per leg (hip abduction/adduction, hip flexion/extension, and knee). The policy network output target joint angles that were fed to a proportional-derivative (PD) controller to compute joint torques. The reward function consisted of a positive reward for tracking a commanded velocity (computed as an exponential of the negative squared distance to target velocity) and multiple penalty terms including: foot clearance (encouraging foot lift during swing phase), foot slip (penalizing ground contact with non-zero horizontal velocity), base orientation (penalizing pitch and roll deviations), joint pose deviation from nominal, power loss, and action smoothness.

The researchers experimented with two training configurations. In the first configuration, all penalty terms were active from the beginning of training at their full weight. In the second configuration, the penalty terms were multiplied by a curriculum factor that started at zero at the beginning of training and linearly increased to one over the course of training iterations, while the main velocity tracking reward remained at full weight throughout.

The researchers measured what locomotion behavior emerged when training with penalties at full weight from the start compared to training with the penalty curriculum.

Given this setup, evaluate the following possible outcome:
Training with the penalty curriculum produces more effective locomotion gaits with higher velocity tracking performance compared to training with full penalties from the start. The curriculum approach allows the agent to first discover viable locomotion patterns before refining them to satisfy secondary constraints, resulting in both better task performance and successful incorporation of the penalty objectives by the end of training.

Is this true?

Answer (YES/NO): YES